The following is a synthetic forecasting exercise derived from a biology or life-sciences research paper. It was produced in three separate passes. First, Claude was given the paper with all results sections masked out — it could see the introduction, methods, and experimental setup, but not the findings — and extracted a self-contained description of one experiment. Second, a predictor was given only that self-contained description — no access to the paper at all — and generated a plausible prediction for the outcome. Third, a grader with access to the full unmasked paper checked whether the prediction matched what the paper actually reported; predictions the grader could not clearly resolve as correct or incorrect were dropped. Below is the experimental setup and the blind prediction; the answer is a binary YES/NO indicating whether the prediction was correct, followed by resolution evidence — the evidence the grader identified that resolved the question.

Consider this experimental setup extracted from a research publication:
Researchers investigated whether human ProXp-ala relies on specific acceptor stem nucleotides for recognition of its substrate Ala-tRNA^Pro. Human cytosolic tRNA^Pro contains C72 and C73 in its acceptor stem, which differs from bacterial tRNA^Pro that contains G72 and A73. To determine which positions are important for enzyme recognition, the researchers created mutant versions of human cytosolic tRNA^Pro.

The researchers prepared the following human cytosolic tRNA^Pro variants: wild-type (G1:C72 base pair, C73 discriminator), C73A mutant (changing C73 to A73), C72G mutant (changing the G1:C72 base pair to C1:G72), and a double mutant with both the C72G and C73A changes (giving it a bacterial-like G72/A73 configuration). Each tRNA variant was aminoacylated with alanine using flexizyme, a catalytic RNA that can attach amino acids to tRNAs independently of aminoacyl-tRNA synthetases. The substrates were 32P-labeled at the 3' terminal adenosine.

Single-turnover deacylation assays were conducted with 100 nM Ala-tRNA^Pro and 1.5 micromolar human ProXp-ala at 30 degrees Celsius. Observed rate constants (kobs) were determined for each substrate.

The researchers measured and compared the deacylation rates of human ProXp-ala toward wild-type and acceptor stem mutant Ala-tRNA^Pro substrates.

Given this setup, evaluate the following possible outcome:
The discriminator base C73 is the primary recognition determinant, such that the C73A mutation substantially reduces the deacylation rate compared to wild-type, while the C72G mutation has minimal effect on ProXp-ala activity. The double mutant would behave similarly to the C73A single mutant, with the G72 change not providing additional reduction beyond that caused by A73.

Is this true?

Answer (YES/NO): NO